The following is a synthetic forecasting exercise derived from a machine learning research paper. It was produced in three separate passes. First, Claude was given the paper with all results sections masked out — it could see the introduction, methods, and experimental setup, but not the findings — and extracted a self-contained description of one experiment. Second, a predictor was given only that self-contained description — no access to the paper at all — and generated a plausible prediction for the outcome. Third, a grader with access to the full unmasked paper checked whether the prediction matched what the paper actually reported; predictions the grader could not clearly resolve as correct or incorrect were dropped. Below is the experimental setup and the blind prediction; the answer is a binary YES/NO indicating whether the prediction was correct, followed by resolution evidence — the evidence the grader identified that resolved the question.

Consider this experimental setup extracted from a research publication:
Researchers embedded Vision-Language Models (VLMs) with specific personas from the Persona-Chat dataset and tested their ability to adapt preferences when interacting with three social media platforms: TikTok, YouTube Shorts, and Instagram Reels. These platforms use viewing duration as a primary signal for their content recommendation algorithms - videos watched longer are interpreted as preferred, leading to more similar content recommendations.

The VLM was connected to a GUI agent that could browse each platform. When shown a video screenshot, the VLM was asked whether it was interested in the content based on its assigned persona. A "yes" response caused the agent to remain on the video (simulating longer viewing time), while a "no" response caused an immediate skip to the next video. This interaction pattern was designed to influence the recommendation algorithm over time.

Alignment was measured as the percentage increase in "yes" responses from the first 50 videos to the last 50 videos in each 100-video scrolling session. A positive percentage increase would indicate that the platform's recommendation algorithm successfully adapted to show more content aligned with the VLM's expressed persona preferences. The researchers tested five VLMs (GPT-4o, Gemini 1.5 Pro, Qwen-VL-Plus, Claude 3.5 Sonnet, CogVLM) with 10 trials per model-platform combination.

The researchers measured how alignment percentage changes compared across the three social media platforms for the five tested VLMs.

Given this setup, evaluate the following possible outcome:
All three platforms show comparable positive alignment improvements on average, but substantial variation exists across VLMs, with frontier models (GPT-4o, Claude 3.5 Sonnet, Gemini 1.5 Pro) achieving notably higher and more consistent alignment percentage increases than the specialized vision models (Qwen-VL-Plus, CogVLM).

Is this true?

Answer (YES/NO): NO